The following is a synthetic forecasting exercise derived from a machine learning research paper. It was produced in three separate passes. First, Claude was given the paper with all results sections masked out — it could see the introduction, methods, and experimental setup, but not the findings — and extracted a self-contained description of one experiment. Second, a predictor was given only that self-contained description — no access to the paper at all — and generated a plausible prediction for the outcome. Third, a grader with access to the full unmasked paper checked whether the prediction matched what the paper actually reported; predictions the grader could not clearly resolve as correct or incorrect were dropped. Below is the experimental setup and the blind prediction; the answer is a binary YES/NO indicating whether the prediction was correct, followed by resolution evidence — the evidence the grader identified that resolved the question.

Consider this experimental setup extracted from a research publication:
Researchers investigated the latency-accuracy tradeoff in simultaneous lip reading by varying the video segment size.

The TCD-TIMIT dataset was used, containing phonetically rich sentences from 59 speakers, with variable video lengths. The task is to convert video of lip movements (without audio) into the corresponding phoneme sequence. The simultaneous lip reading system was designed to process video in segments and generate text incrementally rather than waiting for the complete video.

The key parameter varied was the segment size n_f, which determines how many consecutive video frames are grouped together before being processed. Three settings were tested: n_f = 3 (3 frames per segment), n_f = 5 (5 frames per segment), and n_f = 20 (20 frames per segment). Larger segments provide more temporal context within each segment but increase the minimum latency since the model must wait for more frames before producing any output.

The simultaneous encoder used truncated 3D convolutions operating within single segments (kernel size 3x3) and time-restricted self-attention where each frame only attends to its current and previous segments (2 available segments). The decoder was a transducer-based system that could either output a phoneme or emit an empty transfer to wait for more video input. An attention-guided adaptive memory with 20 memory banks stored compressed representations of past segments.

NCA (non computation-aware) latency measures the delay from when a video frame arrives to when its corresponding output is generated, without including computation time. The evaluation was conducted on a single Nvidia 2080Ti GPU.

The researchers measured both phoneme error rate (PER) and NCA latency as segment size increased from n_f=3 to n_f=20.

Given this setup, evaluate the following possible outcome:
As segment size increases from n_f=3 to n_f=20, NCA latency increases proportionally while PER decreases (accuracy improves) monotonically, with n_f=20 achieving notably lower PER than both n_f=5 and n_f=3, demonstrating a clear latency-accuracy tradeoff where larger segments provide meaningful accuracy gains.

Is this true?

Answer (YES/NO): NO